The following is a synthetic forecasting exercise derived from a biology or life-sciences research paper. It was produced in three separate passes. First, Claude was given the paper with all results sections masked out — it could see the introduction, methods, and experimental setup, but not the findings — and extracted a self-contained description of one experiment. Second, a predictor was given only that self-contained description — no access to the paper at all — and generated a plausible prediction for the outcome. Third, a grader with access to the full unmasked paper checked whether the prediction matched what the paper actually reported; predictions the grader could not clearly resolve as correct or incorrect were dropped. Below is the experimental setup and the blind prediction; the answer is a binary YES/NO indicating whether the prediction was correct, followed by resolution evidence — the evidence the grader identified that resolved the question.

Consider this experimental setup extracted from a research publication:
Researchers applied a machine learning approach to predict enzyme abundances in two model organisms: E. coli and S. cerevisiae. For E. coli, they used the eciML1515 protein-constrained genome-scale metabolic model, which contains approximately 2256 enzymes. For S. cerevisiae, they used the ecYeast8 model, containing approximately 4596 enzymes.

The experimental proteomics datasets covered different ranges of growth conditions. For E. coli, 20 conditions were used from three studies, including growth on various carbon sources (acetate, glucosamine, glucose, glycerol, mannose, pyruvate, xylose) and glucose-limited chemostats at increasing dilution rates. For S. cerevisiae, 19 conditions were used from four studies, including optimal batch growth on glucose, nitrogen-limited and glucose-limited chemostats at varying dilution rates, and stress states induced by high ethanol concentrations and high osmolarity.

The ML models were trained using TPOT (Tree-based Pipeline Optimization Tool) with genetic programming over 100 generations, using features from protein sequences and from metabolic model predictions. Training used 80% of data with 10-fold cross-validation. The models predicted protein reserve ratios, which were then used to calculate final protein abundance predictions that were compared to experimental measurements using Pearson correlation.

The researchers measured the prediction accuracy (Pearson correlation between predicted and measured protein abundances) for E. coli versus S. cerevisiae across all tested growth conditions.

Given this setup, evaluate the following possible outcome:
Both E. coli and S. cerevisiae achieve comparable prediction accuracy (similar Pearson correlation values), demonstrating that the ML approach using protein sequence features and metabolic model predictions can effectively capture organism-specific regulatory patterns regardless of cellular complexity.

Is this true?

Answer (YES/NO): NO